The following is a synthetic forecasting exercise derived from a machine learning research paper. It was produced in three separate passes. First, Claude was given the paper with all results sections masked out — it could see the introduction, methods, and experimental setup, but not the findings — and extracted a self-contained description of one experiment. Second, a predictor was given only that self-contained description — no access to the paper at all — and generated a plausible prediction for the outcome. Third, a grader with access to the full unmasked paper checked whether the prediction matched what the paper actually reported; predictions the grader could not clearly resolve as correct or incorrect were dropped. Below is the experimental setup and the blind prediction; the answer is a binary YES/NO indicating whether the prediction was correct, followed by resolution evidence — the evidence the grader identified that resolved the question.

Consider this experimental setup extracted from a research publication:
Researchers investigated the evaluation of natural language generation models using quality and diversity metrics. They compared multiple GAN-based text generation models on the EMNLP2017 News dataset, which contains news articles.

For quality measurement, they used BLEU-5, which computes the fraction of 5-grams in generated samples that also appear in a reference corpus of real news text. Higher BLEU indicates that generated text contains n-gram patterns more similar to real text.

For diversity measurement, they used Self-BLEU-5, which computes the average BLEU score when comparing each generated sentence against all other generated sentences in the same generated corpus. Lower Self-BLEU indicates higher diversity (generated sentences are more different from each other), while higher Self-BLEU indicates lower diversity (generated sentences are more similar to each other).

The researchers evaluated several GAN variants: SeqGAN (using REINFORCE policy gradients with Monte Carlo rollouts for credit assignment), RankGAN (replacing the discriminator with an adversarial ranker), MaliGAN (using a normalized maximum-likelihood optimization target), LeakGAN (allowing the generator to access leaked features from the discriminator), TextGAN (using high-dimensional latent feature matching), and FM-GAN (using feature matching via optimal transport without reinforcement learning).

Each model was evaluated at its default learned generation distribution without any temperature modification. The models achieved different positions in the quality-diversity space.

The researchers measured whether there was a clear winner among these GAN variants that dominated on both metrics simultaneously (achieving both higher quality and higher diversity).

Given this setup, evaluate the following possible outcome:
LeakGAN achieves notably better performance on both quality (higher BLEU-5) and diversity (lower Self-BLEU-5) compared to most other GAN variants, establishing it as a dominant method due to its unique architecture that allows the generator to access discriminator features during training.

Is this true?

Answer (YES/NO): NO